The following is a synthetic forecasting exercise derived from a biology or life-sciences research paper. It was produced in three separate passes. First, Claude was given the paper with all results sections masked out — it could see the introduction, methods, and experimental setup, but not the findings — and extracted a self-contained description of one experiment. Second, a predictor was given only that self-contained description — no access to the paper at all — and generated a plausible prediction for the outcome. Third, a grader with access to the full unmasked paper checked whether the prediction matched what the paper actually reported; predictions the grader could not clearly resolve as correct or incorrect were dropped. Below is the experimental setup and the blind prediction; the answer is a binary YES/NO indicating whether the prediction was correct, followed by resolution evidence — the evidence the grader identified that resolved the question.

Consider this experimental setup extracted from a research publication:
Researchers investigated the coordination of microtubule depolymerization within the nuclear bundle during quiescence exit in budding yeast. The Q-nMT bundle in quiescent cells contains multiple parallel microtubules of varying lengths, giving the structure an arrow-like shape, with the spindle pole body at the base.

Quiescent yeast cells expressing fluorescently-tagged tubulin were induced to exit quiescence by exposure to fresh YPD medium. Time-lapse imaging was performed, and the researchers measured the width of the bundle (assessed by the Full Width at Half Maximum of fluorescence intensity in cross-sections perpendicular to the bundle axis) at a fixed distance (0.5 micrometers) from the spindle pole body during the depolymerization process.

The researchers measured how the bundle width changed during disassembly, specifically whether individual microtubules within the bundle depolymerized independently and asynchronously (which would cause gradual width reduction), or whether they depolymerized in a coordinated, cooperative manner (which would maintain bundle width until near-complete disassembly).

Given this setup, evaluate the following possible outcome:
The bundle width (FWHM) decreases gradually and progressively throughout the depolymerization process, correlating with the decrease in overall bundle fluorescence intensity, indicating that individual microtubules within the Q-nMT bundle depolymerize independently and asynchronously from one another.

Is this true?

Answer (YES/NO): NO